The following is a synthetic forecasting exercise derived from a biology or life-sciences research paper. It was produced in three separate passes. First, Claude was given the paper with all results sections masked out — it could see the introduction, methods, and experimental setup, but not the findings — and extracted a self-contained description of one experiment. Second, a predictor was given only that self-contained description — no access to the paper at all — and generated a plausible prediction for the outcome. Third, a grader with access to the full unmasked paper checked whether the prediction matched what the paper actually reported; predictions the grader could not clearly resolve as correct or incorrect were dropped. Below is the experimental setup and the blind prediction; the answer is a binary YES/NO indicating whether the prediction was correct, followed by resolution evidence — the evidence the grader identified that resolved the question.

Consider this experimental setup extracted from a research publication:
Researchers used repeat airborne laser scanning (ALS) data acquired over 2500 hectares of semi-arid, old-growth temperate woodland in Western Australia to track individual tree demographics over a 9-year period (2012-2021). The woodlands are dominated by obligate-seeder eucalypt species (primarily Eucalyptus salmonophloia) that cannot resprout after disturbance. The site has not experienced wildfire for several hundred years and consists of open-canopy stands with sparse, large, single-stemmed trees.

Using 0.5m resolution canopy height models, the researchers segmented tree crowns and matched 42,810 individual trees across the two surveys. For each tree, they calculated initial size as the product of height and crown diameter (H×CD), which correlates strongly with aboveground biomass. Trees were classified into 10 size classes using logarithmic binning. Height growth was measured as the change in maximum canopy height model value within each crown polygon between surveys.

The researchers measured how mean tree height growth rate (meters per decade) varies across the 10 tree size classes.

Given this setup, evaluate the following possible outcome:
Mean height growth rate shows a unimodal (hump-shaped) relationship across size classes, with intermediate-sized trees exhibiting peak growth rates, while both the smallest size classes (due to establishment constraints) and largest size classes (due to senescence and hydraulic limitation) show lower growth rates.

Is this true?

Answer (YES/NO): NO